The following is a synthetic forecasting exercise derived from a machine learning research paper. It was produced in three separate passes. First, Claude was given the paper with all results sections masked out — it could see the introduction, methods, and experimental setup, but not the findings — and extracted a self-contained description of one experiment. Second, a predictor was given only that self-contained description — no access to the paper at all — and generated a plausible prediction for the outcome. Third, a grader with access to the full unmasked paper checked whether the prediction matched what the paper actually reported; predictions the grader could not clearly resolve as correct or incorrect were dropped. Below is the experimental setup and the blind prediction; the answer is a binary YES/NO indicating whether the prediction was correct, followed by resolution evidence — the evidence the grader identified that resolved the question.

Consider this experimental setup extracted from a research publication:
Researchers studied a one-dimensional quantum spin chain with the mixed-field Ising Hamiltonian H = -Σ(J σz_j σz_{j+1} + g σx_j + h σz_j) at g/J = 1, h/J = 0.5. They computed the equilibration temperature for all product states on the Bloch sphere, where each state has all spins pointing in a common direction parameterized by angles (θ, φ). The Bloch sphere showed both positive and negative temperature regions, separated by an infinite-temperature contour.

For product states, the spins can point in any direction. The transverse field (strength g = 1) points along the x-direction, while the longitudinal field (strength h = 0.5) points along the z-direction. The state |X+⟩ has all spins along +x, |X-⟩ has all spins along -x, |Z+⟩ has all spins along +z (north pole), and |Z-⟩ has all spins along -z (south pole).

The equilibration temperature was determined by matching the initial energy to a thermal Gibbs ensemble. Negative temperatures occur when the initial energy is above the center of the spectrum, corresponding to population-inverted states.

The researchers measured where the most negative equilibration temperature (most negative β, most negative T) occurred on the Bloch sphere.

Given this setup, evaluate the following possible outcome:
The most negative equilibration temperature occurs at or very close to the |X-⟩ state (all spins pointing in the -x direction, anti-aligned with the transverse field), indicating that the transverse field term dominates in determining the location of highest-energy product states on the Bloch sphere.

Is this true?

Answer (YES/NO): YES